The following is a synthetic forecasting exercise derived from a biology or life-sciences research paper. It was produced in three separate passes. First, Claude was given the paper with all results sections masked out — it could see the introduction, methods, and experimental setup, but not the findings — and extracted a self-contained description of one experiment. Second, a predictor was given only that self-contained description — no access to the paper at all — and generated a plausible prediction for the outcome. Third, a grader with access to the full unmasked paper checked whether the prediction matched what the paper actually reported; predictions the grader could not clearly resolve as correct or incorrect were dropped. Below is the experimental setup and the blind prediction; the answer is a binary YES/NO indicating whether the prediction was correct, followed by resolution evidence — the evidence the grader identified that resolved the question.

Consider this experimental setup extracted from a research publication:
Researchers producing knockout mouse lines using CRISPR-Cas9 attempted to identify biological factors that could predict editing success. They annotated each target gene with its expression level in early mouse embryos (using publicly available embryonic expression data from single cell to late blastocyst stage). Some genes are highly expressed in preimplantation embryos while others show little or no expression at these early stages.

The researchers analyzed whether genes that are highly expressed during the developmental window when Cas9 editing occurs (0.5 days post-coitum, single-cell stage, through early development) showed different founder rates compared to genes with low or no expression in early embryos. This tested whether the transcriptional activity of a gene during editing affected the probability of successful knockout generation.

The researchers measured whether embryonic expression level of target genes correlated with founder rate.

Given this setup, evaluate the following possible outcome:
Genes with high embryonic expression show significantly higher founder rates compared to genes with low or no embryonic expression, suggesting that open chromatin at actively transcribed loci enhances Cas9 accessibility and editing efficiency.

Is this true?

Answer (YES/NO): NO